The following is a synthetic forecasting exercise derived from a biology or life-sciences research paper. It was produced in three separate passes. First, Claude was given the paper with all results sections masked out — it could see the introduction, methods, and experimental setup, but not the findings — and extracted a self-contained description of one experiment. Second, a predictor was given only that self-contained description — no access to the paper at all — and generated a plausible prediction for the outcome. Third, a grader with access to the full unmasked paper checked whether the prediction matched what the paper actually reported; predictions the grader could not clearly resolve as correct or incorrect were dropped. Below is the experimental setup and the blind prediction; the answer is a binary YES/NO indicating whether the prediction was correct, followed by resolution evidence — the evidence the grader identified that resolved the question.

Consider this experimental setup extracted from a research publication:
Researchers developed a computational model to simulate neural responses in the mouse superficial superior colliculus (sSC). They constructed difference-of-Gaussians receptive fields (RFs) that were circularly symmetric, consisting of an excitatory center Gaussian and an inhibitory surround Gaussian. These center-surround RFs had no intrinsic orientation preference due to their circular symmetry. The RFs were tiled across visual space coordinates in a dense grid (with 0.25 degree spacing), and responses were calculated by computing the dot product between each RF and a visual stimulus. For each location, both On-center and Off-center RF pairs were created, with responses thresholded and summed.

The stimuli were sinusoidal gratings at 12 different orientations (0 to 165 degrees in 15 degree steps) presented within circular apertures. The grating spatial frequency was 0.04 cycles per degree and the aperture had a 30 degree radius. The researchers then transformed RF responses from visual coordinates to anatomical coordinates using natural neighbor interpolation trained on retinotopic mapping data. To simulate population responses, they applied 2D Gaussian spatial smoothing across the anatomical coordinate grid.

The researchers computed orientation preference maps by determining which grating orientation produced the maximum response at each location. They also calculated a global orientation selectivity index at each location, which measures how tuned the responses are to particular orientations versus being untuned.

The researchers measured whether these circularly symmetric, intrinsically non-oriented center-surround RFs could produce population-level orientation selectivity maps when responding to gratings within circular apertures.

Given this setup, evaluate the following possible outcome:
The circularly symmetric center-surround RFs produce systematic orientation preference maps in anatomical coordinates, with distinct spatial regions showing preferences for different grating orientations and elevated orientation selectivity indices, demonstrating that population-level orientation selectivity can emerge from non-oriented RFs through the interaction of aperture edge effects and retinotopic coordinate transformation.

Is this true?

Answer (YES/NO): YES